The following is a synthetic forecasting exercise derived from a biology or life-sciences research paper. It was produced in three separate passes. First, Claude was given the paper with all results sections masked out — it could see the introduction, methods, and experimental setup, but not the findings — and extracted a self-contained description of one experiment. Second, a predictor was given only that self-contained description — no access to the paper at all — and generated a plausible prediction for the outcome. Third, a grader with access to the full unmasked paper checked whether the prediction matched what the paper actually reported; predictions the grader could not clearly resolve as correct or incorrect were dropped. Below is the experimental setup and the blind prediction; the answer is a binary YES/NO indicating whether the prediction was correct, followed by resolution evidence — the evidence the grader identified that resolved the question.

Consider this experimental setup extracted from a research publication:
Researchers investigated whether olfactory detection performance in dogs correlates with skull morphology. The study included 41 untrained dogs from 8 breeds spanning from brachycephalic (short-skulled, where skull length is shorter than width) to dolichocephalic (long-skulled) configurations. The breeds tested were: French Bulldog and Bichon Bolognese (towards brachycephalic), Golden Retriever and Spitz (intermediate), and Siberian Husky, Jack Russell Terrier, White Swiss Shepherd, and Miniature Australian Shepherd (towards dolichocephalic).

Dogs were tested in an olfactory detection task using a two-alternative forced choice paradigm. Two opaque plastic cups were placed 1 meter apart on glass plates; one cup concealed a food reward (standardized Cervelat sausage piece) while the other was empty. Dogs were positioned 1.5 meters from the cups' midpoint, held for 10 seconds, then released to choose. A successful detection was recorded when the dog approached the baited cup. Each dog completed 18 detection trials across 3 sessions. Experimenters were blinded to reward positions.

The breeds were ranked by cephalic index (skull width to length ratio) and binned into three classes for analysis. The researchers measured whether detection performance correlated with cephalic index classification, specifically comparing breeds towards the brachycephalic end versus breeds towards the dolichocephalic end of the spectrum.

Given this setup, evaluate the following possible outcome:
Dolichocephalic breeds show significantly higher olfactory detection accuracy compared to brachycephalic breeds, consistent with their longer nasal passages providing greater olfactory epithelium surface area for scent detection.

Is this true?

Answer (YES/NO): YES